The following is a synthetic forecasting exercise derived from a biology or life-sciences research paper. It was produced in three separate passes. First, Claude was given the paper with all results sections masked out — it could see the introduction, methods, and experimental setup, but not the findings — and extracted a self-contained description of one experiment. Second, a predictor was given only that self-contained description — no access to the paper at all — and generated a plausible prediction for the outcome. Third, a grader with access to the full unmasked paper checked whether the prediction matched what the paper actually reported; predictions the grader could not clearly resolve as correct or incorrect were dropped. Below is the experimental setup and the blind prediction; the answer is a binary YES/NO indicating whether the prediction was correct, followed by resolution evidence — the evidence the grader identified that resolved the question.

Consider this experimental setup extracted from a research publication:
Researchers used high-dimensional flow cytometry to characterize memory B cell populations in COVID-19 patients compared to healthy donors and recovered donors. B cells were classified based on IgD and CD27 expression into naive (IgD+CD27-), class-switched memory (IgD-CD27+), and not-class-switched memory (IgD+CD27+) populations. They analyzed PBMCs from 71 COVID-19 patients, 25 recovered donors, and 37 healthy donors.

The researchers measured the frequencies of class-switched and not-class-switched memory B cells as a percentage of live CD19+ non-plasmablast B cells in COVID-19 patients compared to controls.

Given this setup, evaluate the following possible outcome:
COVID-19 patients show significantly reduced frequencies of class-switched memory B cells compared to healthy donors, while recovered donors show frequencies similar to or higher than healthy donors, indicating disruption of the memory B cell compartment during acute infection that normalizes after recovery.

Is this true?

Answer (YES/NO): YES